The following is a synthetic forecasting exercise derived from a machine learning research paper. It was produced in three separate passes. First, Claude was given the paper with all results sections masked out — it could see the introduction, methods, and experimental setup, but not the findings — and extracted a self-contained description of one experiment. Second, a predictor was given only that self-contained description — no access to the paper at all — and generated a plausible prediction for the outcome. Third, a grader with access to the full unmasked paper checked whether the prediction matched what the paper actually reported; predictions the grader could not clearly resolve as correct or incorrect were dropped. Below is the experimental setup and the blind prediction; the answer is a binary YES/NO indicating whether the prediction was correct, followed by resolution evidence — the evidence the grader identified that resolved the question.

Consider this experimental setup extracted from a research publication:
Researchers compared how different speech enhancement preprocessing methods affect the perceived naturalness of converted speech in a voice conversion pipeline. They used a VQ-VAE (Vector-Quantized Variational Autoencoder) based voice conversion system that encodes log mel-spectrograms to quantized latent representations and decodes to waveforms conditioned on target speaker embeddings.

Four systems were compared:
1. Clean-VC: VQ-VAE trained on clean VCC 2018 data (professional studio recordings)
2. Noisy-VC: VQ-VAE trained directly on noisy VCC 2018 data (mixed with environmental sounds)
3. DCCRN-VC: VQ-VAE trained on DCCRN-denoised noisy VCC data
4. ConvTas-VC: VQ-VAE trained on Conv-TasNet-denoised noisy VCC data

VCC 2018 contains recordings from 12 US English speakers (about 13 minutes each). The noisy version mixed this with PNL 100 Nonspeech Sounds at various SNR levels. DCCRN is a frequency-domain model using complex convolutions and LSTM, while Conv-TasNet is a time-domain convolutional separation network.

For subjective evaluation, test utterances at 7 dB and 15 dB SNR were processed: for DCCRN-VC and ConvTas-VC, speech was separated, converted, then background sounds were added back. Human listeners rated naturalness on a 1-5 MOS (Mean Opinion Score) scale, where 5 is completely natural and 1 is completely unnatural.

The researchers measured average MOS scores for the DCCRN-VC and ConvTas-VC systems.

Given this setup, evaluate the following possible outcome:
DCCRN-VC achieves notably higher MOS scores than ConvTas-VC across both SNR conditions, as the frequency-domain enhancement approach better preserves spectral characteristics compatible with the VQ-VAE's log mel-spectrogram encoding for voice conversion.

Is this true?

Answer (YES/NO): NO